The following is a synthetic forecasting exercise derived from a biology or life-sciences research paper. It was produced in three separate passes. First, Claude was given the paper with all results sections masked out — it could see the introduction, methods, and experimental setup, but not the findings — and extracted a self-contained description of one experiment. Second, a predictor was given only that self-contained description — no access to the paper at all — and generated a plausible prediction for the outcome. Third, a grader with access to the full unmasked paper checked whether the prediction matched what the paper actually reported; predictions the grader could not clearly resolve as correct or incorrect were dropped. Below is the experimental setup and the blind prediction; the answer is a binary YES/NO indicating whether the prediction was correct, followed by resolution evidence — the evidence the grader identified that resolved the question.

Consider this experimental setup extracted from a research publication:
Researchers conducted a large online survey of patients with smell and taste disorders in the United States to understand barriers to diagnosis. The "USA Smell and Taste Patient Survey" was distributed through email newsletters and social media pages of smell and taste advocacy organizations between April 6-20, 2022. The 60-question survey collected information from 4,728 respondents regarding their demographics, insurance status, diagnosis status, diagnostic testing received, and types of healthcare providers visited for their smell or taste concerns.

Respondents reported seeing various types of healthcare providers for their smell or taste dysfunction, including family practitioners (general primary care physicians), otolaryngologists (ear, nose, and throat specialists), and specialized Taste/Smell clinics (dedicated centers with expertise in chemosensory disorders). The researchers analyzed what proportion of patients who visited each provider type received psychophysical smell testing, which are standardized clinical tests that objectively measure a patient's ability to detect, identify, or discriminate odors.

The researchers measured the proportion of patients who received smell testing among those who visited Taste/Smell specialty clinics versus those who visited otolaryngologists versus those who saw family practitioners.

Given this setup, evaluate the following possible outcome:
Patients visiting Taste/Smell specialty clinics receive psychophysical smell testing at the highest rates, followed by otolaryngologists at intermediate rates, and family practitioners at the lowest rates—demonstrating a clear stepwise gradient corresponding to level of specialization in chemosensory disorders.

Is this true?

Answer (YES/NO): YES